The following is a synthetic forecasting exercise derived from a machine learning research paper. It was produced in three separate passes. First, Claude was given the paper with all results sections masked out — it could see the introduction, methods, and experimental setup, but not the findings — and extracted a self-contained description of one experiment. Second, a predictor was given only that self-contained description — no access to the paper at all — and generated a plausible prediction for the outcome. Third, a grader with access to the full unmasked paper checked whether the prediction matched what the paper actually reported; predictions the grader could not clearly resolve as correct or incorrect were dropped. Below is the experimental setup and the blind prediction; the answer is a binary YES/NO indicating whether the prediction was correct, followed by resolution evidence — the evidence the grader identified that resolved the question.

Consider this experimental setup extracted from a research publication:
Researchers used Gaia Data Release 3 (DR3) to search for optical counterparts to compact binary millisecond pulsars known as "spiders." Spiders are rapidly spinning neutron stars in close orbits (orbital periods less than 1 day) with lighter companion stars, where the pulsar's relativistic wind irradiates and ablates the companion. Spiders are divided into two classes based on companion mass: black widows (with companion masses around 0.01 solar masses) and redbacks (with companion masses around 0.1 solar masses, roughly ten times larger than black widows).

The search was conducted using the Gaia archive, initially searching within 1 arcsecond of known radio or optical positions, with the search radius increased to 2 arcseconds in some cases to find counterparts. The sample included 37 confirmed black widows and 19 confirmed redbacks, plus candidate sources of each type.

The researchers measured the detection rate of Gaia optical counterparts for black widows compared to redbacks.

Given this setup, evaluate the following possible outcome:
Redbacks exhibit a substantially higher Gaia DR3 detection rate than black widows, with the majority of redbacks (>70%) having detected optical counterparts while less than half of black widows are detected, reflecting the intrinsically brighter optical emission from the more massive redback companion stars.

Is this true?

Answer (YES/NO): YES